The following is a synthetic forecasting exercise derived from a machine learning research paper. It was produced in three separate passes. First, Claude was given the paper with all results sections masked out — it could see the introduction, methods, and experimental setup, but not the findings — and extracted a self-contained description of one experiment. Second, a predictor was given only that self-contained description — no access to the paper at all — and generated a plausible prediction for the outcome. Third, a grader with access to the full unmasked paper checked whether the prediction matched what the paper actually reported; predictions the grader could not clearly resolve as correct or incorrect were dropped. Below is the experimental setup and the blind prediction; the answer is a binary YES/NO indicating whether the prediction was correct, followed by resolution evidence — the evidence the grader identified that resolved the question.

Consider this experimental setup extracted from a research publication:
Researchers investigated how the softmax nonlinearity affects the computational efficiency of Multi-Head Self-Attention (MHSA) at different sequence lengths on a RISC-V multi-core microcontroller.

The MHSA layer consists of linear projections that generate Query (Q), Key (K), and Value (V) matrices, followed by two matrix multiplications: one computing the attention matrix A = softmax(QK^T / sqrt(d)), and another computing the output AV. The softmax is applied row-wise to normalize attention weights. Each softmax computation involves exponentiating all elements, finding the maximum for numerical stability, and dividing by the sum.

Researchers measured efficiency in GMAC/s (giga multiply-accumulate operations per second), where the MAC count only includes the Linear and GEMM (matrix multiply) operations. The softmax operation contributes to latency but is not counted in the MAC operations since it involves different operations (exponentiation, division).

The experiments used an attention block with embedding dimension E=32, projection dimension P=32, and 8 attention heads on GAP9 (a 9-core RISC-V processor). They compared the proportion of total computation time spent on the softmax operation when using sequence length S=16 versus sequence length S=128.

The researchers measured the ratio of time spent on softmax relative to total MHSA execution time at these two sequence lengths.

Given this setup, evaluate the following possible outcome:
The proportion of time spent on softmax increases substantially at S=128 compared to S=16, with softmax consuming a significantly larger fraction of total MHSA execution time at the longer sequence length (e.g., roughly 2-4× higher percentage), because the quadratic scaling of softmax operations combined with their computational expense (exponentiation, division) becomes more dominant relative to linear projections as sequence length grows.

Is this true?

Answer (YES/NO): YES